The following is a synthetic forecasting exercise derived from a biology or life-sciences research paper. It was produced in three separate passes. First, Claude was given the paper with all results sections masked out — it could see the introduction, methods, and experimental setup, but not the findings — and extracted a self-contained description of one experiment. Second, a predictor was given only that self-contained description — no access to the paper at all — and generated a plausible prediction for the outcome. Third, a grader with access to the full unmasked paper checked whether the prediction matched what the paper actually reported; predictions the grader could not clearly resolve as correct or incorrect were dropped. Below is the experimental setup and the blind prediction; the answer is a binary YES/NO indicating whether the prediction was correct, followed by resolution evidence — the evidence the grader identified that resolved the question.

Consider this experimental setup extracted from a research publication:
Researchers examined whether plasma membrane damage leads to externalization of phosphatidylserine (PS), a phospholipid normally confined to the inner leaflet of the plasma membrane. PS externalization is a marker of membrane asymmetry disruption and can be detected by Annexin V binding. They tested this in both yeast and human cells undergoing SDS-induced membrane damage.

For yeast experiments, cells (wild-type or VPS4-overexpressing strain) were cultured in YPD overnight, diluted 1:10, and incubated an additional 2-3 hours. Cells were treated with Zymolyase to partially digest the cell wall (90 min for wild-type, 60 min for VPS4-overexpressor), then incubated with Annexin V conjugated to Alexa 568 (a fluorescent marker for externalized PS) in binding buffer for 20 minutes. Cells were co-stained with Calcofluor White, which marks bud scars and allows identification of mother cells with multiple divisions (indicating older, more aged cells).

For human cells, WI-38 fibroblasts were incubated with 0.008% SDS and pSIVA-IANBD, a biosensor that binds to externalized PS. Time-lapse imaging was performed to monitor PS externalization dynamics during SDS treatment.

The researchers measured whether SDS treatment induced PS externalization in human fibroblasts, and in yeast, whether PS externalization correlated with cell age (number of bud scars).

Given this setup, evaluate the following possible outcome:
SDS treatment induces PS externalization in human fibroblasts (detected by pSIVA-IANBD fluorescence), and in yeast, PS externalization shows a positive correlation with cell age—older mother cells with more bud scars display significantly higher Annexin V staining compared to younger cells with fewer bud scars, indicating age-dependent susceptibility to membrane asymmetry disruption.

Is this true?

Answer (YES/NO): NO